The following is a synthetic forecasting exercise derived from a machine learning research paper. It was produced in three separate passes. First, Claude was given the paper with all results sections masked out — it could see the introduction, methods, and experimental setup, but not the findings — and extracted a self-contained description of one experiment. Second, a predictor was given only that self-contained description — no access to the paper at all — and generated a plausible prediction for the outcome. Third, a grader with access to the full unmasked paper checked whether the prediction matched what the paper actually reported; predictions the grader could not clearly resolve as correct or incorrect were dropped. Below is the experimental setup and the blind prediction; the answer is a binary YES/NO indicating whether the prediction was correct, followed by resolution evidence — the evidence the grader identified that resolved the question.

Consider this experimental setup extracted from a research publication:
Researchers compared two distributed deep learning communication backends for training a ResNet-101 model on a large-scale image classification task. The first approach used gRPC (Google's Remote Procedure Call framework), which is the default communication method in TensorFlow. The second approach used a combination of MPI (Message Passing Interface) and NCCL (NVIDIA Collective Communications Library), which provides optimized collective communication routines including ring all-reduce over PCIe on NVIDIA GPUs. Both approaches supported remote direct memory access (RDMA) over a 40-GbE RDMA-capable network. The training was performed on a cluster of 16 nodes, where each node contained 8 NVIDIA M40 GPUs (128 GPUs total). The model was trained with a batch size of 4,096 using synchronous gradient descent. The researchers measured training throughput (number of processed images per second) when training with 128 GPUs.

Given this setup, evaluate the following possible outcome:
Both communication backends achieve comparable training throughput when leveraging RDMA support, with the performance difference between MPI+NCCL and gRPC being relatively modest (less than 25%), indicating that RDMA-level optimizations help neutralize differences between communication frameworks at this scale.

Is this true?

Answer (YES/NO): NO